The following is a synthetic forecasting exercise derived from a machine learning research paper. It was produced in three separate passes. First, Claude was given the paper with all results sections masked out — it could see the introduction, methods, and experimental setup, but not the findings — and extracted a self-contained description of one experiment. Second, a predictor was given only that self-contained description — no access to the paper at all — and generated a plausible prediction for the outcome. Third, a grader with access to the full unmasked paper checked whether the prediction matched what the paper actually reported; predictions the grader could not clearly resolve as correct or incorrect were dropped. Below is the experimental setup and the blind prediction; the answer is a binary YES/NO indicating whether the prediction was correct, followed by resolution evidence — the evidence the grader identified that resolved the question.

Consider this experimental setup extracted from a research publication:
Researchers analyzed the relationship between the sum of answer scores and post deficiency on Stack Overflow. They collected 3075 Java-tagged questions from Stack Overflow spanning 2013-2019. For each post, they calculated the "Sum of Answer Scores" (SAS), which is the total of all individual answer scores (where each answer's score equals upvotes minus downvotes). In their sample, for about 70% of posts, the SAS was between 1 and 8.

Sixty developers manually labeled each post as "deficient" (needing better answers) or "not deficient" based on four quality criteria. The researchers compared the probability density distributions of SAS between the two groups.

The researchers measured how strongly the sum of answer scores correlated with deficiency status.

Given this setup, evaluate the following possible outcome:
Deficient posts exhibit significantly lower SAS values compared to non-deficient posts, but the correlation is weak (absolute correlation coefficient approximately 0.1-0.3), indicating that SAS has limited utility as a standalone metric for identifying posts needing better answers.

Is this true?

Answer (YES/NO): NO